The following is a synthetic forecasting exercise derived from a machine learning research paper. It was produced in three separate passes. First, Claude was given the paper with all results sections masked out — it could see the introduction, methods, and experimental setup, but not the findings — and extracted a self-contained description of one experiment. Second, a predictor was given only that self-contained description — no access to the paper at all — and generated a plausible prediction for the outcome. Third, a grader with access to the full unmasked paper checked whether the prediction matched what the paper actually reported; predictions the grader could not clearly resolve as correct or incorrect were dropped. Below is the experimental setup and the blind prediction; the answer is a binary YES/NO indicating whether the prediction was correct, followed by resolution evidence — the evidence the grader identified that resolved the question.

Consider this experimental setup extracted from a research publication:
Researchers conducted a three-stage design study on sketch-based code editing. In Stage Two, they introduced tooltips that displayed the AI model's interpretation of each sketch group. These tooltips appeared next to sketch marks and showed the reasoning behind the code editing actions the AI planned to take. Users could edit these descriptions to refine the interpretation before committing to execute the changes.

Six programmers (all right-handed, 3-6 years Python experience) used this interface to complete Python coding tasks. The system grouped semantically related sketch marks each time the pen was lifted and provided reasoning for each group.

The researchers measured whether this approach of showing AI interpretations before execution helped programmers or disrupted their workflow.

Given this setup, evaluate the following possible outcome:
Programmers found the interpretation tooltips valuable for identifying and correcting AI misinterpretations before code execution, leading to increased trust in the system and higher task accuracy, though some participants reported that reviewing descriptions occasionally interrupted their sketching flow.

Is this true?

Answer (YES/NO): NO